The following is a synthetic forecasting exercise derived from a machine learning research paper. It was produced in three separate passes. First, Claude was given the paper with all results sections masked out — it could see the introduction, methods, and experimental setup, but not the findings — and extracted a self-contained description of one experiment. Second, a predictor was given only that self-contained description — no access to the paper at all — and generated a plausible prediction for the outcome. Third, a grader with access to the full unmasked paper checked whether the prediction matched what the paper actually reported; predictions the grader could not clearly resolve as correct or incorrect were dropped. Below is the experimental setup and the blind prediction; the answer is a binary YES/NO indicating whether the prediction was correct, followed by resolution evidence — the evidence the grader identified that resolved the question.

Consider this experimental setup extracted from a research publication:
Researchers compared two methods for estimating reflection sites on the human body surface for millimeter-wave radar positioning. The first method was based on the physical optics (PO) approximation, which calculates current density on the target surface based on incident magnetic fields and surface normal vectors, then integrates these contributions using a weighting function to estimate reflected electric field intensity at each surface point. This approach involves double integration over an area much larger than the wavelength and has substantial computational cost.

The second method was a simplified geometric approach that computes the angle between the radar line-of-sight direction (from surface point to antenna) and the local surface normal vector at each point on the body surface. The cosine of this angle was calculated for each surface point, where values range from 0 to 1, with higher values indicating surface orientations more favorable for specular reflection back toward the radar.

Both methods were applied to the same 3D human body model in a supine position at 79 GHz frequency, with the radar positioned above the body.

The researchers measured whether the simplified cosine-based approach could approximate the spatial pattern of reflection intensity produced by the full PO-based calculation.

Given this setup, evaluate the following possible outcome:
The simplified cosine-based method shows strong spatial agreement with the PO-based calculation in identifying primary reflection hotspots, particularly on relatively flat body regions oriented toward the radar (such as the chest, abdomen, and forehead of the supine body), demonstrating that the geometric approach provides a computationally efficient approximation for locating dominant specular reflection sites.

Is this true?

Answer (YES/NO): YES